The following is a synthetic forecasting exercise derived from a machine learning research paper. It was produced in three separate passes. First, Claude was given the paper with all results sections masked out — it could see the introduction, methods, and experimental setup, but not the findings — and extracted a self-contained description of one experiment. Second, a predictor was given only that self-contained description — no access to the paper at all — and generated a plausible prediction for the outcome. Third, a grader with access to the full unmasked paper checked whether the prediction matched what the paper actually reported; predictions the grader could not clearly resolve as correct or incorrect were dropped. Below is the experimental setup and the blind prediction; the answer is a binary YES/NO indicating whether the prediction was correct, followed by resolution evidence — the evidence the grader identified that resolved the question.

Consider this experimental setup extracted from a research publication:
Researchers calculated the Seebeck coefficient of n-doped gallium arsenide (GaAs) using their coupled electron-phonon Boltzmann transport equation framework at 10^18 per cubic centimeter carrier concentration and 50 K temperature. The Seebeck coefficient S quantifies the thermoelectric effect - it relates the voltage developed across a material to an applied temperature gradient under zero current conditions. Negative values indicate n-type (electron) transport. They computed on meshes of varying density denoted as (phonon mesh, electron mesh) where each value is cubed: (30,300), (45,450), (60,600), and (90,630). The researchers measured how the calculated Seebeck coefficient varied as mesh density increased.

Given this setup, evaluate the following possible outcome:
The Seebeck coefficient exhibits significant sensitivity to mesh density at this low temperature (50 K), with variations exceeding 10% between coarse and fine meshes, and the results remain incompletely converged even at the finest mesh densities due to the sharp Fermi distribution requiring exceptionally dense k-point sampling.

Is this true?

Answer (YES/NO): NO